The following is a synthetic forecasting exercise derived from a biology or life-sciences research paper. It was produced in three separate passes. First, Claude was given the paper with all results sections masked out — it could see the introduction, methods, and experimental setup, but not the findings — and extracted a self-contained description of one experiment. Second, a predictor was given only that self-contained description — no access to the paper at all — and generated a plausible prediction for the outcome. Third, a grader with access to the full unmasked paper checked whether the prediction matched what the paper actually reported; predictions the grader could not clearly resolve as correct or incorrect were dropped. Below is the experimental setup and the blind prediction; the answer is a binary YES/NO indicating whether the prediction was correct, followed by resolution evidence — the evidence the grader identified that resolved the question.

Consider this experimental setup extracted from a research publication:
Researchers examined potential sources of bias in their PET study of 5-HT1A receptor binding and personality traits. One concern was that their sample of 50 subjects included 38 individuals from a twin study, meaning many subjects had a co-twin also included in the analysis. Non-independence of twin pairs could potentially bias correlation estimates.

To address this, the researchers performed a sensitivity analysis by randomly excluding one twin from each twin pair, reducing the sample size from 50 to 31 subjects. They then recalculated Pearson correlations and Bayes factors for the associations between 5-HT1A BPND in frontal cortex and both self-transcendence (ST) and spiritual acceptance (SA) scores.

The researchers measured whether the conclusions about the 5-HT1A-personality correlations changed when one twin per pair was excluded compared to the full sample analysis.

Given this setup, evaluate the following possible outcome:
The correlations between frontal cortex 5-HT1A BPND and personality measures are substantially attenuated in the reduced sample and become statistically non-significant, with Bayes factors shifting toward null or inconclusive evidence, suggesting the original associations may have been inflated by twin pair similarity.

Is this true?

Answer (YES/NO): NO